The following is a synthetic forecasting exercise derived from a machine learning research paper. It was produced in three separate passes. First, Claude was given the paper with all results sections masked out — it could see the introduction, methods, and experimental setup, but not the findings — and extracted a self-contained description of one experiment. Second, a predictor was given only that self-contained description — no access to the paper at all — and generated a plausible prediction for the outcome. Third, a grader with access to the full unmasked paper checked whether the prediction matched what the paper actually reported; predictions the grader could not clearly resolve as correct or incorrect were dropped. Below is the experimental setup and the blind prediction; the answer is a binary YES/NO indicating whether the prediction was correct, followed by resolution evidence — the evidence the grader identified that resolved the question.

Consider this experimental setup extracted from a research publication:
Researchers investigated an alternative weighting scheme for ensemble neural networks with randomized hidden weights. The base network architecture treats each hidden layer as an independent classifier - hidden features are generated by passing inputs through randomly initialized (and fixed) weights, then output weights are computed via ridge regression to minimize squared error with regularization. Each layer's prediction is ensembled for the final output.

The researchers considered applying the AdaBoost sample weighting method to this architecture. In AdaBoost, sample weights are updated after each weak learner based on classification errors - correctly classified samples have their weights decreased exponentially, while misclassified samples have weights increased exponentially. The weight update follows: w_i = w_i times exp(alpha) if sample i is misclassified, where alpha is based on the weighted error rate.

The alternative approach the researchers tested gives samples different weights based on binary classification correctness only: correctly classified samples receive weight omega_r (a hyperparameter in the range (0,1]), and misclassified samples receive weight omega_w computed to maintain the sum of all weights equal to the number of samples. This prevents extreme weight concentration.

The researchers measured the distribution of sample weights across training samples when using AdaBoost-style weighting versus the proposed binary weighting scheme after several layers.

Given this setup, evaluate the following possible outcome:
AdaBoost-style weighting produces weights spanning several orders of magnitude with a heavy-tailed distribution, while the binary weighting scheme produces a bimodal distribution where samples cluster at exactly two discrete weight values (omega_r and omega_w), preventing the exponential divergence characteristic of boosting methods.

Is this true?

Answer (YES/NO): YES